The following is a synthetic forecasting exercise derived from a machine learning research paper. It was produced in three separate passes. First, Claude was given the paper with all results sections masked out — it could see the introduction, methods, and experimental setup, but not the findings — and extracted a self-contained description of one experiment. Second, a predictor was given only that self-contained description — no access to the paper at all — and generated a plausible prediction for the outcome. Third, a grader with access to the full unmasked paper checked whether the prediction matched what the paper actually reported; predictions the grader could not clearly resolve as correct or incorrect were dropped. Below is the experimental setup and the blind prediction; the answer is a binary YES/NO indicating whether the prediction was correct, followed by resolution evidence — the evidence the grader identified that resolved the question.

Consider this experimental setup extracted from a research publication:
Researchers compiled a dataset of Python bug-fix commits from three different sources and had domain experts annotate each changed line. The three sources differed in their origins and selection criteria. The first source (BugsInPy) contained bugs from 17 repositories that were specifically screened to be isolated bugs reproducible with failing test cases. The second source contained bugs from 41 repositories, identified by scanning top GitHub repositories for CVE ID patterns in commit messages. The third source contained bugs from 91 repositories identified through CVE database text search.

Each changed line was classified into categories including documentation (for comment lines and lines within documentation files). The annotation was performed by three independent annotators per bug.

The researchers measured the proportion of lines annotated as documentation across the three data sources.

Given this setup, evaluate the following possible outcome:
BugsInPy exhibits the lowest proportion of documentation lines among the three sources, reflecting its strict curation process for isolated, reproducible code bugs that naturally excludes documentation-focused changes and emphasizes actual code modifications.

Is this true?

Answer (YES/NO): YES